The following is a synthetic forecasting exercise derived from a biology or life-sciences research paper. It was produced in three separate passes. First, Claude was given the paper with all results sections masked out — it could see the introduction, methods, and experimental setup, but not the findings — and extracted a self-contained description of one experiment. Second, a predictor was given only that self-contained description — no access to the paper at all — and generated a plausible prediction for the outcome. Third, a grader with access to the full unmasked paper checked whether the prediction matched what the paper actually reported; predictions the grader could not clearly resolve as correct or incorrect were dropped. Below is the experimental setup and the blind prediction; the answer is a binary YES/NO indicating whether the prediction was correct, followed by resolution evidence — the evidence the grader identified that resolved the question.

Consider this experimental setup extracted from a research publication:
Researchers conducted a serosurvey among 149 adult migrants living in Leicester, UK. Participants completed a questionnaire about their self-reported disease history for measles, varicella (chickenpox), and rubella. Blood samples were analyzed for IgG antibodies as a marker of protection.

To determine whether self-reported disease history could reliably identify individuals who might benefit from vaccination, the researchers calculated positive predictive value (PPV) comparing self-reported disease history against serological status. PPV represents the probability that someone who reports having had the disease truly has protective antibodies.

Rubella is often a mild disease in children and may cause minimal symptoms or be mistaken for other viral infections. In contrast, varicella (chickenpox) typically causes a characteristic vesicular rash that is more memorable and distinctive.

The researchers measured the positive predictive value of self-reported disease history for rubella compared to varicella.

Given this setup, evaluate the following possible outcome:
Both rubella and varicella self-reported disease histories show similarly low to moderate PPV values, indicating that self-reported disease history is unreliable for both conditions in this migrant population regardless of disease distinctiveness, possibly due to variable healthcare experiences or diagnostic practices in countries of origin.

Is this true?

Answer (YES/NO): NO